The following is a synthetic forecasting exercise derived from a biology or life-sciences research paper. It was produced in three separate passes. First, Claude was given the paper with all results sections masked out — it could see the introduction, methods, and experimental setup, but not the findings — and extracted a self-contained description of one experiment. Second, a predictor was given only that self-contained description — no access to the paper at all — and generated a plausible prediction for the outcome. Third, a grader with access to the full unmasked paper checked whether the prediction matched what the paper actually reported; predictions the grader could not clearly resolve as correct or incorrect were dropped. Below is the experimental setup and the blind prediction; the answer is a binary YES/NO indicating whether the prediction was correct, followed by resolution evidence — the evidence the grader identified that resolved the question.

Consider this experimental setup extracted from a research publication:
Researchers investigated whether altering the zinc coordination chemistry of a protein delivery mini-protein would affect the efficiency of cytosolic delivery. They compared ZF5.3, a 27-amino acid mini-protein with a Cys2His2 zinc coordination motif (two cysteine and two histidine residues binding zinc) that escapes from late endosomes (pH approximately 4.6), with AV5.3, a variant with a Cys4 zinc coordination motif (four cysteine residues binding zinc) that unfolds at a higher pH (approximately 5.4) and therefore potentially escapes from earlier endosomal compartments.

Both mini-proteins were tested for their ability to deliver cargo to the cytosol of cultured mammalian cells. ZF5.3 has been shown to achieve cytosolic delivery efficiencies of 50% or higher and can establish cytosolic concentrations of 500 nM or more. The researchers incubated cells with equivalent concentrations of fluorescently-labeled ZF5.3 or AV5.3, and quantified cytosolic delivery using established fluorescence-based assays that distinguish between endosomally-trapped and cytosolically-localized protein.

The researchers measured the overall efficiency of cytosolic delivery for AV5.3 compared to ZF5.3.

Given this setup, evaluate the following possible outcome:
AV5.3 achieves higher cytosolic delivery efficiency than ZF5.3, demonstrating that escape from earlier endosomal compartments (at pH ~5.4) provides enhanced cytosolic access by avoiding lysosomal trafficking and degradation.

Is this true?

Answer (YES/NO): NO